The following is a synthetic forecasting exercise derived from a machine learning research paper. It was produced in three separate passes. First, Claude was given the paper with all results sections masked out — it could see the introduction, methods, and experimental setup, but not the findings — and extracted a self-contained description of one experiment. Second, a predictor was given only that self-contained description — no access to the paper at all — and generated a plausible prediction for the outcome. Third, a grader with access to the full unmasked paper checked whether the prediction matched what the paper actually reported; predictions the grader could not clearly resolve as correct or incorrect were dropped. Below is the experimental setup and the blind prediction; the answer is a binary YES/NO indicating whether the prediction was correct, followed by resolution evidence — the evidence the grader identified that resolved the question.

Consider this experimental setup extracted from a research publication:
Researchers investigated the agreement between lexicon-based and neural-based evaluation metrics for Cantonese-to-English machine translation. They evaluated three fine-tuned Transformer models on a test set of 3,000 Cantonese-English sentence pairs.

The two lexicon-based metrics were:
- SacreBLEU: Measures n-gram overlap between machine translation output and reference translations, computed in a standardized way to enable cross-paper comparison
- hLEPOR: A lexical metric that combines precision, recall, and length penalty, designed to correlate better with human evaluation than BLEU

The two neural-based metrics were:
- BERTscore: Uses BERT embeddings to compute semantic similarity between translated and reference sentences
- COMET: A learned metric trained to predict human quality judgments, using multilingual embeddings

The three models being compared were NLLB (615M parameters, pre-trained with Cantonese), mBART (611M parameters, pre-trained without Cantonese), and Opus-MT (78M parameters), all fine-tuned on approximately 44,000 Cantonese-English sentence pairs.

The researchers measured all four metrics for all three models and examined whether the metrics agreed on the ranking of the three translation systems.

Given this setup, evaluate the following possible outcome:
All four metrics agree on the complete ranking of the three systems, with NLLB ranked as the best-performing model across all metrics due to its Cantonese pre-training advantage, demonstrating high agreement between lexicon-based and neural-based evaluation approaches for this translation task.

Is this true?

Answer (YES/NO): YES